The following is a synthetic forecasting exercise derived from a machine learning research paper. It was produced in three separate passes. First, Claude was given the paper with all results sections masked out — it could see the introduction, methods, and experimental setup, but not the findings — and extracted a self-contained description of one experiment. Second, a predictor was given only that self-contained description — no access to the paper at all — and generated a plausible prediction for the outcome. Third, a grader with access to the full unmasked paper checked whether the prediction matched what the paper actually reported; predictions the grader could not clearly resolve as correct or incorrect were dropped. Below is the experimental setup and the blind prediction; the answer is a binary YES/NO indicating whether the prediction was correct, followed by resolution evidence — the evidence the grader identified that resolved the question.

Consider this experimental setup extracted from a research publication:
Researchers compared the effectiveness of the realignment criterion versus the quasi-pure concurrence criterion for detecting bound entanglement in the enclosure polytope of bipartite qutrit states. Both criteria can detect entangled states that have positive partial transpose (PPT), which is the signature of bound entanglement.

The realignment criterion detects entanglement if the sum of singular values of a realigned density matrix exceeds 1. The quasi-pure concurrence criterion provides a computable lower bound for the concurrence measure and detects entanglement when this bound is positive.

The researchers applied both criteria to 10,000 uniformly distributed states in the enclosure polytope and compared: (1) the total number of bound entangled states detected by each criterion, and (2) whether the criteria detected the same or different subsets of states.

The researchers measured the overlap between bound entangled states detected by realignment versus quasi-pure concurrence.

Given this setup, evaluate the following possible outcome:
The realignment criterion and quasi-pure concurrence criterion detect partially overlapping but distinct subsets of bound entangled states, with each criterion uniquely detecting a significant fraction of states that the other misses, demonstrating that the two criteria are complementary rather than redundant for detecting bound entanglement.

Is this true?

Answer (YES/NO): YES